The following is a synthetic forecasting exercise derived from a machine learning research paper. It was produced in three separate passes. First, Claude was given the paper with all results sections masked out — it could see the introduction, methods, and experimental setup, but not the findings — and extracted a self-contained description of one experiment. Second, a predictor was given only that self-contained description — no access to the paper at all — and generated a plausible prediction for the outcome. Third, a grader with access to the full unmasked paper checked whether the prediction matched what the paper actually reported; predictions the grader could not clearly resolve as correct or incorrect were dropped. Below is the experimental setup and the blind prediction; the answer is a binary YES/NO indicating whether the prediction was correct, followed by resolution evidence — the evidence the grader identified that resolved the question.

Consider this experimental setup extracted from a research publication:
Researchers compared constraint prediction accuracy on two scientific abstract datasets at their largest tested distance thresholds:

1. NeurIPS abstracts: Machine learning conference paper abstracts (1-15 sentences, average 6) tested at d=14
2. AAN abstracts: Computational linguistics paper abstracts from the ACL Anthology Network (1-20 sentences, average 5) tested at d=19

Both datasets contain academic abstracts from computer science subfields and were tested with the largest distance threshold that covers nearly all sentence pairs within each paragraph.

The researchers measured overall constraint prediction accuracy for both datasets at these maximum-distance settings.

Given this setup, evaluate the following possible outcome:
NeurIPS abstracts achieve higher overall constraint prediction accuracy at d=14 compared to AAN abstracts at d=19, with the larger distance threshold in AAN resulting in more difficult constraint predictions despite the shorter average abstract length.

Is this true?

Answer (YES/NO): NO